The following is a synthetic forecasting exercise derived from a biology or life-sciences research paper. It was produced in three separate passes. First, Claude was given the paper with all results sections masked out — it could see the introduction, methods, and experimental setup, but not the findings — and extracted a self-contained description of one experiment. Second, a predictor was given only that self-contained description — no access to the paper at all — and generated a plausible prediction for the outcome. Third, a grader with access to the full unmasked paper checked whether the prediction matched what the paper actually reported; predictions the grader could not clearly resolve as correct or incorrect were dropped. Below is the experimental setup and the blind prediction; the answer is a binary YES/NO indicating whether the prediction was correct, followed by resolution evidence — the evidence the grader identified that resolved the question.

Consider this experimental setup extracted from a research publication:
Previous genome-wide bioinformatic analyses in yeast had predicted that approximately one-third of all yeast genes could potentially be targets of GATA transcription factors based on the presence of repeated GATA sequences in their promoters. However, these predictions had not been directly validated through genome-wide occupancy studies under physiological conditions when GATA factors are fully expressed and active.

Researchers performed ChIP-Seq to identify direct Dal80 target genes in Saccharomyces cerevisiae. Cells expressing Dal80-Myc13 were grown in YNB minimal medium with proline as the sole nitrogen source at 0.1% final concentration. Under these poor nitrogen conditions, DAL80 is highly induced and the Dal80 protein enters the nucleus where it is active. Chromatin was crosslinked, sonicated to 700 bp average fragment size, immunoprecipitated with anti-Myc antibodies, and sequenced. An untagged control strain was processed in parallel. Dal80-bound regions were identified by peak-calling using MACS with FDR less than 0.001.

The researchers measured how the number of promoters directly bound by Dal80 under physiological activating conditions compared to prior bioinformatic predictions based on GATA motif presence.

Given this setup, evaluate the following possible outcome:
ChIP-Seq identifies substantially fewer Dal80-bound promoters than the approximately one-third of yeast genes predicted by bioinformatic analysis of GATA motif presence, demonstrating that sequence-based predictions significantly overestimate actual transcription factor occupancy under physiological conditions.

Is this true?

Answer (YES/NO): YES